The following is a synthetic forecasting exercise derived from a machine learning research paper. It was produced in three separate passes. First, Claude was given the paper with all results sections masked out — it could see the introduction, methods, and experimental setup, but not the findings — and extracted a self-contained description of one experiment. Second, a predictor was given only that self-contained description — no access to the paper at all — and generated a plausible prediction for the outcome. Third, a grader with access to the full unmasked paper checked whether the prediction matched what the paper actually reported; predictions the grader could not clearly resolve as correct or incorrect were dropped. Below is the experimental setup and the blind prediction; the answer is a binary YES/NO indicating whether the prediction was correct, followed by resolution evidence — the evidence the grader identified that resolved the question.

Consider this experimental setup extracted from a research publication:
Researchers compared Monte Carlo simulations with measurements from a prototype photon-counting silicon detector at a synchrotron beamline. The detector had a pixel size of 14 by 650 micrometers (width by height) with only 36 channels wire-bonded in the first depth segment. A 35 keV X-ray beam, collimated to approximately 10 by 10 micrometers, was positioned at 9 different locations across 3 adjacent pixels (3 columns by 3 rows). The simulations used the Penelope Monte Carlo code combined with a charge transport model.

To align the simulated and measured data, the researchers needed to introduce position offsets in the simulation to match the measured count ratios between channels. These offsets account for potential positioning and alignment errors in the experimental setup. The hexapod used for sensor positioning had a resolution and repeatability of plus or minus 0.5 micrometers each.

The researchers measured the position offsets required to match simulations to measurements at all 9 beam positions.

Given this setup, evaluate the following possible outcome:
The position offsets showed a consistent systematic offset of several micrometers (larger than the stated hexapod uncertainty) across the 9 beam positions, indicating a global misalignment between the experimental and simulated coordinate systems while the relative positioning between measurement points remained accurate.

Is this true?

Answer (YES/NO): NO